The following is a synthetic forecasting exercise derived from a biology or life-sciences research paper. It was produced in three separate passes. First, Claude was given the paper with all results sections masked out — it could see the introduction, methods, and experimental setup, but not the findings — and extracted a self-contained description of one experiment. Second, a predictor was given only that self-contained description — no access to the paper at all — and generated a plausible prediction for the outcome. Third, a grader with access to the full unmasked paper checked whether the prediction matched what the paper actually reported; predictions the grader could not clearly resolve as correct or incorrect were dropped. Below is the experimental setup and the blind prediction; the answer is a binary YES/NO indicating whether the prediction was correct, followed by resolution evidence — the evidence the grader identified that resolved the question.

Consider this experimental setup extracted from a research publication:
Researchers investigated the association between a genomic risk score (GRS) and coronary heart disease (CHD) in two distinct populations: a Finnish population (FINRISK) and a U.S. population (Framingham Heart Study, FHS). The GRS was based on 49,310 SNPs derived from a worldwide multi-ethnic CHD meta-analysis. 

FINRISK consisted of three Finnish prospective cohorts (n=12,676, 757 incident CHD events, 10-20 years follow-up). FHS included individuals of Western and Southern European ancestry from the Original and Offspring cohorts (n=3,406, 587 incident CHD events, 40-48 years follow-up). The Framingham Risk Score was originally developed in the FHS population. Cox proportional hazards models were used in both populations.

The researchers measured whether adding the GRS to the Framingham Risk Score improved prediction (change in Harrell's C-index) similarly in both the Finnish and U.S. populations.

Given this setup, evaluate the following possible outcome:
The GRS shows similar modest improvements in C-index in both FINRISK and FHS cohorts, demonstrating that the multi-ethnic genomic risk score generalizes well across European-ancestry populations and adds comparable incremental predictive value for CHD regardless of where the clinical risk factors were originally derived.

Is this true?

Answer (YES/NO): YES